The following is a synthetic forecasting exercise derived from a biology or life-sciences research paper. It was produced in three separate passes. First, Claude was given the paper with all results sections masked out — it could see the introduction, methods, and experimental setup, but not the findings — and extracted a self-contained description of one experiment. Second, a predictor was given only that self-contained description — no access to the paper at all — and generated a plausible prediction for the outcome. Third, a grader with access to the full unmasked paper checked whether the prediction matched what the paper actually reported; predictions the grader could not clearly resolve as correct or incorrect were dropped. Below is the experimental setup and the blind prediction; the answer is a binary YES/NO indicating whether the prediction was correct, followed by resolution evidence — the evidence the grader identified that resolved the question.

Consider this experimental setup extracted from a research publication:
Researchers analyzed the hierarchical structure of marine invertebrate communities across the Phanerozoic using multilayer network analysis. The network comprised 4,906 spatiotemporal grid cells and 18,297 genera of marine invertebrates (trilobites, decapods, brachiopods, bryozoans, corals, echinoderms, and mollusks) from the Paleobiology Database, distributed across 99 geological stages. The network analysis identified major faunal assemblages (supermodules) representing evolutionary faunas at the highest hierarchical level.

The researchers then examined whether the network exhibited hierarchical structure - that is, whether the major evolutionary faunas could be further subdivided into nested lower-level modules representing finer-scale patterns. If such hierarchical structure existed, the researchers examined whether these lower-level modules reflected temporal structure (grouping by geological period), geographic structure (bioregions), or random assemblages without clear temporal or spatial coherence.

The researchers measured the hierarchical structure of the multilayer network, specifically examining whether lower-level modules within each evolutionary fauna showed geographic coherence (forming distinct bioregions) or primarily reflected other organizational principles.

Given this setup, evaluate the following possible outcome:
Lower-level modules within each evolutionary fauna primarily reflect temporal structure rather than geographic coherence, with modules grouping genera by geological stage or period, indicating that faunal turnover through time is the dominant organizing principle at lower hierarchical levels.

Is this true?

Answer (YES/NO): NO